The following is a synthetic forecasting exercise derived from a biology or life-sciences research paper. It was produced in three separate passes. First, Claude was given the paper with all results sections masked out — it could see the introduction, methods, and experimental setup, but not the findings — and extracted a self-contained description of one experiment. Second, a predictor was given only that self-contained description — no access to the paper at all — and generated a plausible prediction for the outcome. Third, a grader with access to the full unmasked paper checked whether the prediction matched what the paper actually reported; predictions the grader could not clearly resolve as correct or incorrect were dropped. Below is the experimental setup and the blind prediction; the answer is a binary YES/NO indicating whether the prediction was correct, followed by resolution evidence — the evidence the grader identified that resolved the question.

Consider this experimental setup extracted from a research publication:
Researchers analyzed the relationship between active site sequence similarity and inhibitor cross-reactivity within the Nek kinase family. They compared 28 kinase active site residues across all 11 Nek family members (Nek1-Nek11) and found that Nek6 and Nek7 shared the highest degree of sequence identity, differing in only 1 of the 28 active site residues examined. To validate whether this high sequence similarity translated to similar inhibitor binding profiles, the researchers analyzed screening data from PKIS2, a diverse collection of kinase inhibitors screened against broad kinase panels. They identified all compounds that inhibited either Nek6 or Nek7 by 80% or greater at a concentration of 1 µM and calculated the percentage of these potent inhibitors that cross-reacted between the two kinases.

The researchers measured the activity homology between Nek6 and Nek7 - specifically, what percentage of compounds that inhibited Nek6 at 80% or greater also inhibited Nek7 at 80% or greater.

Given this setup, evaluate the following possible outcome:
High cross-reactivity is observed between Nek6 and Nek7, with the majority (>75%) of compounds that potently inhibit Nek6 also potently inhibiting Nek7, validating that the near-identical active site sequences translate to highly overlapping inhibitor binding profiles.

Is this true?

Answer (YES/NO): YES